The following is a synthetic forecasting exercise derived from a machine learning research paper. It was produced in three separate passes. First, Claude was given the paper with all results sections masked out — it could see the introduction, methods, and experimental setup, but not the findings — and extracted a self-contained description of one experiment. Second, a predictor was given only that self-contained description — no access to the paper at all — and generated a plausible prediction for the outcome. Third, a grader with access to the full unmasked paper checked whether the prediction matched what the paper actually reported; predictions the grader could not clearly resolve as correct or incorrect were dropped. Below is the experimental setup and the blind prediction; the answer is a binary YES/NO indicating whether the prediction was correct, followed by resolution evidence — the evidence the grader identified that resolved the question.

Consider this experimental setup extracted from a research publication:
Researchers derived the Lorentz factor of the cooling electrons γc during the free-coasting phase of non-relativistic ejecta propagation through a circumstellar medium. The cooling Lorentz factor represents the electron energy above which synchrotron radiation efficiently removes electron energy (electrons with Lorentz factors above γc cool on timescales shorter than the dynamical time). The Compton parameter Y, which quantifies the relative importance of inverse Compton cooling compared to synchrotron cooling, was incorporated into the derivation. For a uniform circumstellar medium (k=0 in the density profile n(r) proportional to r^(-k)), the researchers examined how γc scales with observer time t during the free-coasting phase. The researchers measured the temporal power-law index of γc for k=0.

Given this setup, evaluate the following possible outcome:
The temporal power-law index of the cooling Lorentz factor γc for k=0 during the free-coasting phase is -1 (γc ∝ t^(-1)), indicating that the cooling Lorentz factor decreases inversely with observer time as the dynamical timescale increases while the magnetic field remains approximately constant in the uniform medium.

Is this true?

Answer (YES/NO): YES